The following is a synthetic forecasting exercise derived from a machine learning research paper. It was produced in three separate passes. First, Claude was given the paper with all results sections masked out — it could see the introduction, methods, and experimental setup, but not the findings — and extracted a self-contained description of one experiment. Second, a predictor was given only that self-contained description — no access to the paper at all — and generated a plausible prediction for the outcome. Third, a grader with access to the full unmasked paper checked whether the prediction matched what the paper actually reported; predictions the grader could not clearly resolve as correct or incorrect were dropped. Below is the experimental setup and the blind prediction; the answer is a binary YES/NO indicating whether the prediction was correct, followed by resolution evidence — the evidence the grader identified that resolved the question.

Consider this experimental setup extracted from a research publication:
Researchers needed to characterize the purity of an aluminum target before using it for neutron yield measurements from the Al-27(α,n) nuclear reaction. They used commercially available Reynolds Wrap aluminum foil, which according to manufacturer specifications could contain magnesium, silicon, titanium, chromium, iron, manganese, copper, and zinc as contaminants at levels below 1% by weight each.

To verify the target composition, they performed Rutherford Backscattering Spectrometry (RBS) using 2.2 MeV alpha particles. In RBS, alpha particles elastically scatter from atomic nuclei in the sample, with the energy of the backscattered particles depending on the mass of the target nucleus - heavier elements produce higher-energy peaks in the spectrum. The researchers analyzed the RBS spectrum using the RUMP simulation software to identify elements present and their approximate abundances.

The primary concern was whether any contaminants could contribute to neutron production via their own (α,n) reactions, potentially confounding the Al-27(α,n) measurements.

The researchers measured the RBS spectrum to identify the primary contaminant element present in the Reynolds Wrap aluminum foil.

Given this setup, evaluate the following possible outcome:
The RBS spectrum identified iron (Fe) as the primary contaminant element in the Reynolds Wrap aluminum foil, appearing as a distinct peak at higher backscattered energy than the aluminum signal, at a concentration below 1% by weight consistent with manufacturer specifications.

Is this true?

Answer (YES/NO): YES